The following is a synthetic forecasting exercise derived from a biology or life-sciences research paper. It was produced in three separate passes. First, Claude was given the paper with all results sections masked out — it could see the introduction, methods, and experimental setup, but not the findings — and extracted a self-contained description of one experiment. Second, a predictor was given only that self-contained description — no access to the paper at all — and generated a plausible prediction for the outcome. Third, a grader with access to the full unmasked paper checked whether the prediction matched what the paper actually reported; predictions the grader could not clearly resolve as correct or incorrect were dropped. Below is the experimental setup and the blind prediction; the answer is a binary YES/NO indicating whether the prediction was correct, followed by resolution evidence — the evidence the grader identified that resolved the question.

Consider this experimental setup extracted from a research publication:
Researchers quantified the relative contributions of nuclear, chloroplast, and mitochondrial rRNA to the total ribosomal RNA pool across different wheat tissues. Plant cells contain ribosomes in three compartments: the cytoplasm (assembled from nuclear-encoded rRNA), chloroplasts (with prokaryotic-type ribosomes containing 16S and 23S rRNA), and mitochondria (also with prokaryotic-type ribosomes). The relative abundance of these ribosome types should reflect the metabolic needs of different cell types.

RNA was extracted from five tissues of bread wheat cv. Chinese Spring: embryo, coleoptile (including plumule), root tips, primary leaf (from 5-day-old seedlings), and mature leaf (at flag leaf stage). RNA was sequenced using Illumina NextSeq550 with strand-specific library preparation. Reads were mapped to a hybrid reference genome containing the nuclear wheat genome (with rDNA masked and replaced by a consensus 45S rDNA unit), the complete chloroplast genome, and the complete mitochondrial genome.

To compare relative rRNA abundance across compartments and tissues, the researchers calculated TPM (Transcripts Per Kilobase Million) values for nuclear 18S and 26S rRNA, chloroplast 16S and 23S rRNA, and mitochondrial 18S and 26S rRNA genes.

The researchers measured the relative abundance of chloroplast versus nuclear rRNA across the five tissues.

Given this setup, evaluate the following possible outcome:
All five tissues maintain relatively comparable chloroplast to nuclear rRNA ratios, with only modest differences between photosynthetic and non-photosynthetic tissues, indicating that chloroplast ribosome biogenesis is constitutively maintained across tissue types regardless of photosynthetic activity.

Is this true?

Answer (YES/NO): NO